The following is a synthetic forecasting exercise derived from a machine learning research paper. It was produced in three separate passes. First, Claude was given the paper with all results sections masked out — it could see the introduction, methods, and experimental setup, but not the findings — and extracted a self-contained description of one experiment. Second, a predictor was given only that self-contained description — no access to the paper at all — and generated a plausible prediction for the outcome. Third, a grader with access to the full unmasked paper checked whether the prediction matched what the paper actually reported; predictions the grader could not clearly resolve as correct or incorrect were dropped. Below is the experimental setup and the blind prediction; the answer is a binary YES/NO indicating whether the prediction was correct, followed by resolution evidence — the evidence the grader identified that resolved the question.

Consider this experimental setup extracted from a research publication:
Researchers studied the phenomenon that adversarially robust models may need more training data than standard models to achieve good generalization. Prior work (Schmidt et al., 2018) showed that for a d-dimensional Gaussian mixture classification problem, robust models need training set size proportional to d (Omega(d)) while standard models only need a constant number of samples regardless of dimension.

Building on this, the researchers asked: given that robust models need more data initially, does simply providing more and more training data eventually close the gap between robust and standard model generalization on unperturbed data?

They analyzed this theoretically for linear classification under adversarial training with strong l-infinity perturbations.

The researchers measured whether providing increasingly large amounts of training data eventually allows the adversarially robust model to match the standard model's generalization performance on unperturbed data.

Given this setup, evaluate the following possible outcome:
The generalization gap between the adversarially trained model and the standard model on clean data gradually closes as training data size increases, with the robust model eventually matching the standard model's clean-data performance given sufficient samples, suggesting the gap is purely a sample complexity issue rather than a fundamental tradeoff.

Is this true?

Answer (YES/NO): NO